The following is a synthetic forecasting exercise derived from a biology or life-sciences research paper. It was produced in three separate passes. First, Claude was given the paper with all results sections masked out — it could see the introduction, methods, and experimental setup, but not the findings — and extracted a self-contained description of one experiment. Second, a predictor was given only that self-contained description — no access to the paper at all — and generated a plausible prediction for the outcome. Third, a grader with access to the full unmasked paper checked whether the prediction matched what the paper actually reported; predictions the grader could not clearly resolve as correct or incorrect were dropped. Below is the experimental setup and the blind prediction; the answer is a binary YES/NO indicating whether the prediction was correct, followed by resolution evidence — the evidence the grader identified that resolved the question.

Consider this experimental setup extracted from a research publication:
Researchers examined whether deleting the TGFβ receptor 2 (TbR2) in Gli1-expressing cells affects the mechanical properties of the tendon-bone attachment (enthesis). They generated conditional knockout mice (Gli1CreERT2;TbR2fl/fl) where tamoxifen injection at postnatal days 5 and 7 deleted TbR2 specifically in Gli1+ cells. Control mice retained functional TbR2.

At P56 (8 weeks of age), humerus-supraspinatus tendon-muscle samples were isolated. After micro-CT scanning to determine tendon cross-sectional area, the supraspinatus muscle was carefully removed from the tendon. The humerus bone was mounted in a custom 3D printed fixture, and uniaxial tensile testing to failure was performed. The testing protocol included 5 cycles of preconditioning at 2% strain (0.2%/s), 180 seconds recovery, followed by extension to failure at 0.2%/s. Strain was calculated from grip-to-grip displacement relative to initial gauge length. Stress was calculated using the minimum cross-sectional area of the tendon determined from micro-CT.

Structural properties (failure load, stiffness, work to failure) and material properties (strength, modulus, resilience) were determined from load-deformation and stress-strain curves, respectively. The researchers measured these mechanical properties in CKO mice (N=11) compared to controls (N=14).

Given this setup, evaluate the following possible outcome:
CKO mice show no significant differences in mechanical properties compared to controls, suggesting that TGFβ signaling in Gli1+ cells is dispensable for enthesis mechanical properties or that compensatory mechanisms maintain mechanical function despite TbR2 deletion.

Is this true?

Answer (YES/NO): NO